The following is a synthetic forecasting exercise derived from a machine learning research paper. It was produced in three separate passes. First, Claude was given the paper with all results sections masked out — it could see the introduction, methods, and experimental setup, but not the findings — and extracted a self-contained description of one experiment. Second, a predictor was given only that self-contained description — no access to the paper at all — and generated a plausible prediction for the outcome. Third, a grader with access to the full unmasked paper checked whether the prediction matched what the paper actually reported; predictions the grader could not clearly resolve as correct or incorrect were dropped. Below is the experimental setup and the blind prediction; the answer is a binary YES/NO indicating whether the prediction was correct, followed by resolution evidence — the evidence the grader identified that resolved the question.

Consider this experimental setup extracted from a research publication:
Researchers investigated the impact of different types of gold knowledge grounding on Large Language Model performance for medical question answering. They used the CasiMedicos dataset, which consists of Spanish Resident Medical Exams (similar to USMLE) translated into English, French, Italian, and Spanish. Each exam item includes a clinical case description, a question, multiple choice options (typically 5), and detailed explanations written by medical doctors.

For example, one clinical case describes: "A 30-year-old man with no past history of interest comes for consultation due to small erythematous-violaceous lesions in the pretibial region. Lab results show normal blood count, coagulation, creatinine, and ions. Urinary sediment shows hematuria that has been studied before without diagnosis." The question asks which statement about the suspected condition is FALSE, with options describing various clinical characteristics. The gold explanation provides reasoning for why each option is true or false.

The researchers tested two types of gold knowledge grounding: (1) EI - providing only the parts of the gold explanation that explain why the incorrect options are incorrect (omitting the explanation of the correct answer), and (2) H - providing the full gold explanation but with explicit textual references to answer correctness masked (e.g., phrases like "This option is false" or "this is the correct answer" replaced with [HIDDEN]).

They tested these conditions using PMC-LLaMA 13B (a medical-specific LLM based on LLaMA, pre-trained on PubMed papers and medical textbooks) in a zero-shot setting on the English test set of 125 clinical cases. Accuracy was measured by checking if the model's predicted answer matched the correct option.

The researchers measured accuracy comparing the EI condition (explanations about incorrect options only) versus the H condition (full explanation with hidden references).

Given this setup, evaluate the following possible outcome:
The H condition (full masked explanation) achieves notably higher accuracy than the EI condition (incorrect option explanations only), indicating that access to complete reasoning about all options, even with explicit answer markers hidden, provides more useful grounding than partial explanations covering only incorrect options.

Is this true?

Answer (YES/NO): YES